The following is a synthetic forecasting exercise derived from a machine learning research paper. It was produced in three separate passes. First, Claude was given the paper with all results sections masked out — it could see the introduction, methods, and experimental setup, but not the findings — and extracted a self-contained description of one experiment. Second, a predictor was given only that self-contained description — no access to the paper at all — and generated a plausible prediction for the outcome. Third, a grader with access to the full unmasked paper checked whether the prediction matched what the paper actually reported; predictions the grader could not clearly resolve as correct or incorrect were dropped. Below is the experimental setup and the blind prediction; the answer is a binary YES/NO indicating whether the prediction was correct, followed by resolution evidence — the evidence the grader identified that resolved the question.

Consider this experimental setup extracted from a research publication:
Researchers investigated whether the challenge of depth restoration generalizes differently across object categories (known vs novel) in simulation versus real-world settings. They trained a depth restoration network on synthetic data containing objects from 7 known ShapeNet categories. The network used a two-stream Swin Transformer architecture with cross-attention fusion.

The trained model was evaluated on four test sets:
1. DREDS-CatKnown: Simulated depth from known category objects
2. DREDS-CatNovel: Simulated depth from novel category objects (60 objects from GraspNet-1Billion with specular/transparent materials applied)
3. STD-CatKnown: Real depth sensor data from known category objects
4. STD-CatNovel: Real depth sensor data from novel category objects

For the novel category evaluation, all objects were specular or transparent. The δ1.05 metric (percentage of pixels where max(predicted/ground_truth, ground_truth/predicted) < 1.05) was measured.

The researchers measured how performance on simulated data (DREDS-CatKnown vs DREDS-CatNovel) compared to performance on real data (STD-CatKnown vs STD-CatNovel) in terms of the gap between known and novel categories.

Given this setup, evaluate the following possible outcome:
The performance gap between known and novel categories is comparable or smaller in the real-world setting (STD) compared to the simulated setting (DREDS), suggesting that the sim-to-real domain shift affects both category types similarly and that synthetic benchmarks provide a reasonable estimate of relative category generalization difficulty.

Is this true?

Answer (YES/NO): YES